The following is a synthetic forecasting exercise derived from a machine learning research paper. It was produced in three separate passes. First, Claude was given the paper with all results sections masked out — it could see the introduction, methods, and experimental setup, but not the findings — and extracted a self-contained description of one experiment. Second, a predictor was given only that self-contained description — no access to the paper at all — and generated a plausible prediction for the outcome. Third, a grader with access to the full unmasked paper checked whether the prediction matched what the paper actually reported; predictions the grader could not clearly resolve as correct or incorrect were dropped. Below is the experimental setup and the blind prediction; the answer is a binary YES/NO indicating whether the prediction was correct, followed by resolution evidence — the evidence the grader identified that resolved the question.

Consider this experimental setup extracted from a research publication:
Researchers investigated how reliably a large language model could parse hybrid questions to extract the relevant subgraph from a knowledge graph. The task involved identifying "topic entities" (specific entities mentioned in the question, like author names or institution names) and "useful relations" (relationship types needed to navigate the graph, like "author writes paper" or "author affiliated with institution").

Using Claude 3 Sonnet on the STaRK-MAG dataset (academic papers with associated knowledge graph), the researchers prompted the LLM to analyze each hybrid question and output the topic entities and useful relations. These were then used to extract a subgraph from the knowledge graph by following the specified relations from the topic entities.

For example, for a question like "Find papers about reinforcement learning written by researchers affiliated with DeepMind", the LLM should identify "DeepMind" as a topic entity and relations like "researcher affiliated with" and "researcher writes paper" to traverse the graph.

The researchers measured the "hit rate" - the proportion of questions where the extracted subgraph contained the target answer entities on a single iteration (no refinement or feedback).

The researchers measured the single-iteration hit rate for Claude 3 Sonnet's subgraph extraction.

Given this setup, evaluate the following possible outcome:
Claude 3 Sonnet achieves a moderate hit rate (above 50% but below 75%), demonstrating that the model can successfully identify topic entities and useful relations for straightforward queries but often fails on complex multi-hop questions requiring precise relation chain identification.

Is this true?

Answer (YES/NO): YES